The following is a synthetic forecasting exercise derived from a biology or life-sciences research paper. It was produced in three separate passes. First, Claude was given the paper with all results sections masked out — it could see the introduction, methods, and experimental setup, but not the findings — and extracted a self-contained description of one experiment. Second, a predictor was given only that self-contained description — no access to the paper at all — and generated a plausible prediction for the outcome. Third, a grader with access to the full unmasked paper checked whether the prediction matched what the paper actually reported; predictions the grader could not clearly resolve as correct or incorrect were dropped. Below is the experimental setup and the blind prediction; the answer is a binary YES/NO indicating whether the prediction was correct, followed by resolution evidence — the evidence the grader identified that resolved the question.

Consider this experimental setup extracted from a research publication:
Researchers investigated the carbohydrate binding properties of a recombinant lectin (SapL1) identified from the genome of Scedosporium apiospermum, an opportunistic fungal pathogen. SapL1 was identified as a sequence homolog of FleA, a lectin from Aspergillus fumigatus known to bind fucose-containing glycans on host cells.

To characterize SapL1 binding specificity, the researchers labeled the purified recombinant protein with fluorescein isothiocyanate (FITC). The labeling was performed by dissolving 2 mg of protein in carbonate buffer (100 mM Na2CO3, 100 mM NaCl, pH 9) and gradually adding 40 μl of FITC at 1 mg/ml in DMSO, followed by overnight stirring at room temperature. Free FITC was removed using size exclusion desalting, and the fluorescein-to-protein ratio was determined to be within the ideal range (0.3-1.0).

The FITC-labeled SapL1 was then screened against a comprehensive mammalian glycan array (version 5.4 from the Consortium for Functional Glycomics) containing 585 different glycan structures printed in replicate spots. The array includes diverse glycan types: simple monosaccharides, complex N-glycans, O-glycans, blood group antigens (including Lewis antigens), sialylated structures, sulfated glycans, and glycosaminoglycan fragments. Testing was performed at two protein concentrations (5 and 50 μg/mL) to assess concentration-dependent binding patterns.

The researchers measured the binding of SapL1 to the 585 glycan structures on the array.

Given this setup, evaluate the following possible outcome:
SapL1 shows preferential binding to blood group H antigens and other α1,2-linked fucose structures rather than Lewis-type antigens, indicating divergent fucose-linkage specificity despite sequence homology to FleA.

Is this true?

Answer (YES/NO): NO